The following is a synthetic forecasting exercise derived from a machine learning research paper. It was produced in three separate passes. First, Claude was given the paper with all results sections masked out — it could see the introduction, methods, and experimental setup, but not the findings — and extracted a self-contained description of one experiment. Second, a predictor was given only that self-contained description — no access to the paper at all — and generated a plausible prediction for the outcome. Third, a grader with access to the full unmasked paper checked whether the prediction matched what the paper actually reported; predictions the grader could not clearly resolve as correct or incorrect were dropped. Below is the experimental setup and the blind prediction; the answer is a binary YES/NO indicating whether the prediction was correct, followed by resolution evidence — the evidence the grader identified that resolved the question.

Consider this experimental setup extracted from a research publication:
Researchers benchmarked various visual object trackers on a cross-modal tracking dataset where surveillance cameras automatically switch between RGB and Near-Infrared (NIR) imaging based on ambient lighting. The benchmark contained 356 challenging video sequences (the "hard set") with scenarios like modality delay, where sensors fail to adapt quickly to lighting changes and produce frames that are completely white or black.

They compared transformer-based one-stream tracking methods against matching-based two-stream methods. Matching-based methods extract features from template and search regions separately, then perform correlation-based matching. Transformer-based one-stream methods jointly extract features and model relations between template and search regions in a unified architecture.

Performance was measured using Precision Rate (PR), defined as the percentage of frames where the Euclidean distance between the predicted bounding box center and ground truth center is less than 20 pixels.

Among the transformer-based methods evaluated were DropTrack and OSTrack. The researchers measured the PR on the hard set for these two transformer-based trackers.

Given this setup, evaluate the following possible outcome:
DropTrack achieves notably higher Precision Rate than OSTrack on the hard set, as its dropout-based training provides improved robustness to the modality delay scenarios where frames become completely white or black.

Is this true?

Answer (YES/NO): NO